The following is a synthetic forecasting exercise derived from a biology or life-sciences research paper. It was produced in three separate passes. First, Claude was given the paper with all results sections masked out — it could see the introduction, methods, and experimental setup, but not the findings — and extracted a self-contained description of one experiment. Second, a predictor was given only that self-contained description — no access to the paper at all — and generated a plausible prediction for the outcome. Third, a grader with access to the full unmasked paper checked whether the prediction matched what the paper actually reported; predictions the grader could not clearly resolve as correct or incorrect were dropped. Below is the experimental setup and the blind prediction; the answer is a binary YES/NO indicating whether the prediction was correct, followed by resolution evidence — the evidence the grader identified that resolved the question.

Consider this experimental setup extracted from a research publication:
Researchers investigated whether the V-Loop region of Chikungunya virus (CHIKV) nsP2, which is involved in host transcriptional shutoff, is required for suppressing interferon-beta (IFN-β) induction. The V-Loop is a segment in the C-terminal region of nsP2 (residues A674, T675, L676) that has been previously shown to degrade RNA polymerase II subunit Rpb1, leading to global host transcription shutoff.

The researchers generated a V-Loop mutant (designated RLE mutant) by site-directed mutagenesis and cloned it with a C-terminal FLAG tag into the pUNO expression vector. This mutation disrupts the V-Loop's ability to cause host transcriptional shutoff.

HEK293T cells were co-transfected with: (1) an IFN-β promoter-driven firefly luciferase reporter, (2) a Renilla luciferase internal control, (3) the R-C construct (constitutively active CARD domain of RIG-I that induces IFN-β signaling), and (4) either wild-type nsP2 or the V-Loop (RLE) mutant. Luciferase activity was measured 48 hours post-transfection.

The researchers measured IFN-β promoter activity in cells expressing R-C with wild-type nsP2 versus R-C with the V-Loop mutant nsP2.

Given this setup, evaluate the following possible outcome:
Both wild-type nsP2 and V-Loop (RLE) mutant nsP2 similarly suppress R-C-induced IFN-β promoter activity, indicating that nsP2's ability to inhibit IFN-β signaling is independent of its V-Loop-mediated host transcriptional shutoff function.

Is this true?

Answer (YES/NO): YES